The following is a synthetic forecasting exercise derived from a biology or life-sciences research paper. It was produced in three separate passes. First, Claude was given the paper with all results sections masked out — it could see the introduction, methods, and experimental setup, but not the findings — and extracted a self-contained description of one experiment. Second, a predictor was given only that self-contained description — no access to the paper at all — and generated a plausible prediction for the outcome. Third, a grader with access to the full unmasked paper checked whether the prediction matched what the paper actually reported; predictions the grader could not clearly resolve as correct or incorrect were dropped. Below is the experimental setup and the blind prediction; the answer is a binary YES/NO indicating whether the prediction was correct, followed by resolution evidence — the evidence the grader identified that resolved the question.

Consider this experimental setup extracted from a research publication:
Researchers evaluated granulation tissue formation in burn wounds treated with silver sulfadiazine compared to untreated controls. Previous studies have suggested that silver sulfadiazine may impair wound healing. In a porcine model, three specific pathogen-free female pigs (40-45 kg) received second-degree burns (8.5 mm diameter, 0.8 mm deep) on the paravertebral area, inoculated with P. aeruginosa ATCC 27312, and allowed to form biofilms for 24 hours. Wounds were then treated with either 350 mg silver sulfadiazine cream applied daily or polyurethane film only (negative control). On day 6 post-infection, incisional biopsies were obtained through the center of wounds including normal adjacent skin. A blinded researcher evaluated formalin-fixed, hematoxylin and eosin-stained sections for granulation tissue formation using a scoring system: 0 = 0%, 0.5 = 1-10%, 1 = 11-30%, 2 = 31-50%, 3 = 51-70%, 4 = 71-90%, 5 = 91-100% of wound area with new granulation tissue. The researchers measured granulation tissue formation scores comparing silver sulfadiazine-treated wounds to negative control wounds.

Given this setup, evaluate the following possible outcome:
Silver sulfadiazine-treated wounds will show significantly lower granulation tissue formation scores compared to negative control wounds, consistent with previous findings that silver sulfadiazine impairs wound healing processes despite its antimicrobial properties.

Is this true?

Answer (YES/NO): NO